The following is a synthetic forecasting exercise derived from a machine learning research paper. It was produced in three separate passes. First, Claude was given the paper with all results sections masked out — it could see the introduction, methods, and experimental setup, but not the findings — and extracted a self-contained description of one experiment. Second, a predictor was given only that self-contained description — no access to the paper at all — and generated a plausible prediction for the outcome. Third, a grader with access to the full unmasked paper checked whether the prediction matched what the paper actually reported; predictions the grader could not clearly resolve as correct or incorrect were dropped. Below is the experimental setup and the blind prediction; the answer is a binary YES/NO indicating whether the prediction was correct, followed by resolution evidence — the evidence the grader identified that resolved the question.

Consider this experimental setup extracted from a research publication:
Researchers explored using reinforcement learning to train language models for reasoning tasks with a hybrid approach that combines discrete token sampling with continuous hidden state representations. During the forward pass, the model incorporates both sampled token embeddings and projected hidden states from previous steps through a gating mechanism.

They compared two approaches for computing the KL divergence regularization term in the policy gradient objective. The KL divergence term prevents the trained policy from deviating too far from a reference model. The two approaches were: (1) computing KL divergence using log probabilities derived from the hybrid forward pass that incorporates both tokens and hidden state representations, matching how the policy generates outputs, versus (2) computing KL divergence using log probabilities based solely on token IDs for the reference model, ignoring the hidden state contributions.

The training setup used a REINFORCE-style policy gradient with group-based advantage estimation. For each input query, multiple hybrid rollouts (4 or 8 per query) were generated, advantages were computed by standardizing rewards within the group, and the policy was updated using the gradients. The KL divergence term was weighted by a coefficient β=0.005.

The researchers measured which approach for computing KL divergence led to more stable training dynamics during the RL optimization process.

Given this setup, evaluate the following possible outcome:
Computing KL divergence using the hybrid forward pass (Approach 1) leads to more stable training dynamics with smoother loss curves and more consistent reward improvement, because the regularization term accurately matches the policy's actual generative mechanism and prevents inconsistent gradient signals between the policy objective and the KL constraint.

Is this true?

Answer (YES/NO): NO